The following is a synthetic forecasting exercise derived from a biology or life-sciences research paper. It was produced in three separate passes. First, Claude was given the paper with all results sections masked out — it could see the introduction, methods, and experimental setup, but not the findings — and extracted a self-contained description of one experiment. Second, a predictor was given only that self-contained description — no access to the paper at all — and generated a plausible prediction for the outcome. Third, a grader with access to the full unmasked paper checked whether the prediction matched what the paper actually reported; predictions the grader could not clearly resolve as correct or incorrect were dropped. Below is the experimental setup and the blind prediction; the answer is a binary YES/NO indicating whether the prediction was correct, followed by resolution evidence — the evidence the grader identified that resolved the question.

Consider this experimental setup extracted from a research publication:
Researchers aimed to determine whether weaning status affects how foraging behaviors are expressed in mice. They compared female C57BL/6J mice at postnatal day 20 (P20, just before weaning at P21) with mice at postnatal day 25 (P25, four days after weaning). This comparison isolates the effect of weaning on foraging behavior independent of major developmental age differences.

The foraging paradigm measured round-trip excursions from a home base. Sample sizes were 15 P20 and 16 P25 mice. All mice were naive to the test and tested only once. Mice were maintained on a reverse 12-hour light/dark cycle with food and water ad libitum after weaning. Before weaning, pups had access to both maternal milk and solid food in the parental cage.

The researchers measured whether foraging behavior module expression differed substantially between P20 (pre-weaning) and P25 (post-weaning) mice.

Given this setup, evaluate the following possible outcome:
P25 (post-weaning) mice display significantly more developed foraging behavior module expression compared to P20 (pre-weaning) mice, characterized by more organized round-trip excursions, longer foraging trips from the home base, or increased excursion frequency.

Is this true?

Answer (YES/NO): NO